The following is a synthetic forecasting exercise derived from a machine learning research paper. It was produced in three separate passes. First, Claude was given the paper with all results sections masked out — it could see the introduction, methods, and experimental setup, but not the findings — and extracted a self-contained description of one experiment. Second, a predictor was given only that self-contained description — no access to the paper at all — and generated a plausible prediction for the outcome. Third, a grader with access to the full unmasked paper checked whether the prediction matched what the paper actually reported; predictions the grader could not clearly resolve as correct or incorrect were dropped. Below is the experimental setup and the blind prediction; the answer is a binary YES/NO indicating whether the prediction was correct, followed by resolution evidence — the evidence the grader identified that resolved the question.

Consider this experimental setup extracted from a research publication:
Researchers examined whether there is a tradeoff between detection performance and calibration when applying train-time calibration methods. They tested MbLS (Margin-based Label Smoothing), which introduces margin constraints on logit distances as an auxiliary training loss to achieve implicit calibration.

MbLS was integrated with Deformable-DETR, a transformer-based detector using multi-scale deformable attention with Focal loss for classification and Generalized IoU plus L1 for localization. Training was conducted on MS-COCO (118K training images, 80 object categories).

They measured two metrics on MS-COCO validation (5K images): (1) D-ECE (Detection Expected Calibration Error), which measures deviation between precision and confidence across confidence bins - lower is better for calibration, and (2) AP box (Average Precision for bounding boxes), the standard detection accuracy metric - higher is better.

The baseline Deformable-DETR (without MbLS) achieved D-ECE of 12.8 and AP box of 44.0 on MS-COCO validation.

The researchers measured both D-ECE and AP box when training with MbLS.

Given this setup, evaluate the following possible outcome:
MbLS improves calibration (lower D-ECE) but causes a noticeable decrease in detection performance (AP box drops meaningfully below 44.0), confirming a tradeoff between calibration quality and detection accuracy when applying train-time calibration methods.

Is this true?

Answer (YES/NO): NO